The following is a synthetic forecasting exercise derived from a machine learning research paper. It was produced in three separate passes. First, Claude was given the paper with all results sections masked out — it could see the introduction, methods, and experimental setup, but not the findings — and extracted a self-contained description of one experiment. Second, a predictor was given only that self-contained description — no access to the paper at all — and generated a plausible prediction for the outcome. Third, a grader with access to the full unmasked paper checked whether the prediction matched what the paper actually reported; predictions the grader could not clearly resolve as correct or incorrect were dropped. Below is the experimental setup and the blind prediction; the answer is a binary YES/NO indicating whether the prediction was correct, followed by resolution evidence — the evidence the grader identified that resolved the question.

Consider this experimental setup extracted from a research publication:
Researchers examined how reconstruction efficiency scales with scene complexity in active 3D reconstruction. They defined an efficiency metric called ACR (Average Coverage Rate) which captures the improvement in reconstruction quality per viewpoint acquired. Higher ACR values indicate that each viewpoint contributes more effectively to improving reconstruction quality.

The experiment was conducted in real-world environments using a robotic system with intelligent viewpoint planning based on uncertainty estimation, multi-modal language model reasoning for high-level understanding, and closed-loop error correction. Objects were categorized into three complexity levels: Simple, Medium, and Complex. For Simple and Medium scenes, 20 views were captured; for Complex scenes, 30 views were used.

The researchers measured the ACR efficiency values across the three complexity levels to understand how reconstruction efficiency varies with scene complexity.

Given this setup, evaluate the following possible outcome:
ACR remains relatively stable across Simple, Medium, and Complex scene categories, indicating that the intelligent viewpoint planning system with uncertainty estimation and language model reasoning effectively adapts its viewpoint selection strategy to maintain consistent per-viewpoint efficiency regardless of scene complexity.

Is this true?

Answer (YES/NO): NO